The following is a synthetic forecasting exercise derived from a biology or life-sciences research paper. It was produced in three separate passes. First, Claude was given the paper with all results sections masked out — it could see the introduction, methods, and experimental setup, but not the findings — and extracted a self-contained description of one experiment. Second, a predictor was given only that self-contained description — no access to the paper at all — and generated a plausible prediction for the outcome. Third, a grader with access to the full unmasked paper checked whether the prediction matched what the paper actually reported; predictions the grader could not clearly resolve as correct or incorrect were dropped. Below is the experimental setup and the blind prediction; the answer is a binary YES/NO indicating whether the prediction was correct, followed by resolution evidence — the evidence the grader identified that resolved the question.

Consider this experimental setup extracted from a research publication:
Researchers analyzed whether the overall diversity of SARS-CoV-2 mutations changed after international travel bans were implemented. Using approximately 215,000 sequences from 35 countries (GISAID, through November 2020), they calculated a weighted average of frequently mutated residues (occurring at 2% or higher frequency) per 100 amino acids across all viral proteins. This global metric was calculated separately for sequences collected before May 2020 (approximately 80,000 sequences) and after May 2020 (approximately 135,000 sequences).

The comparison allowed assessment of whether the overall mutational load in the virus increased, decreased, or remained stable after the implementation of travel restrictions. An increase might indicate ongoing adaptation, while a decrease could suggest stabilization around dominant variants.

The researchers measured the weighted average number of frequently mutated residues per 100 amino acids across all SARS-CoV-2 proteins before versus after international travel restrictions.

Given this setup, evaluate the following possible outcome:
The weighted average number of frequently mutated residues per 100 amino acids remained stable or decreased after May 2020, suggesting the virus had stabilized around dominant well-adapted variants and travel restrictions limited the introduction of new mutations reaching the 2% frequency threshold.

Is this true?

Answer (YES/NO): NO